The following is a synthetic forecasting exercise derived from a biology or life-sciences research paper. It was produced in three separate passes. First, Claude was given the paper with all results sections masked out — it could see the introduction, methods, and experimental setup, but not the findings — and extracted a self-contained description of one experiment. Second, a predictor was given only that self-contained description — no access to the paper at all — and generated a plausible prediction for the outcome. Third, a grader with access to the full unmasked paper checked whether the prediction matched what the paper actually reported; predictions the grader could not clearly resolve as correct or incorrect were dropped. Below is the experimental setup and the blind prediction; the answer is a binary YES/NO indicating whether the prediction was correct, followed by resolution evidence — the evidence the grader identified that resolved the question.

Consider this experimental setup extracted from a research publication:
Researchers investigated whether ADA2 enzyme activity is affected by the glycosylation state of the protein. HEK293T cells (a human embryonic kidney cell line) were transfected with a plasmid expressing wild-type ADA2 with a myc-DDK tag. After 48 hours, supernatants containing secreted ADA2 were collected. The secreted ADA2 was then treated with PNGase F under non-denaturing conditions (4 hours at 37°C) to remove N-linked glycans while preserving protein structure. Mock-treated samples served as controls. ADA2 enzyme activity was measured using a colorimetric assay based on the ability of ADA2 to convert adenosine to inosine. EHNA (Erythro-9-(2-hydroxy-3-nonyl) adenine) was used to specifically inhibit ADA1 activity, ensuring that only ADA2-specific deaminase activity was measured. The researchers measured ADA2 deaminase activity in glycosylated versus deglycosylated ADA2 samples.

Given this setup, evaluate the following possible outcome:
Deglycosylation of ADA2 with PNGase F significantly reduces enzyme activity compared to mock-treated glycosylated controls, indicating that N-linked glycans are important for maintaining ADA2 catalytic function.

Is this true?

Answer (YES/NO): NO